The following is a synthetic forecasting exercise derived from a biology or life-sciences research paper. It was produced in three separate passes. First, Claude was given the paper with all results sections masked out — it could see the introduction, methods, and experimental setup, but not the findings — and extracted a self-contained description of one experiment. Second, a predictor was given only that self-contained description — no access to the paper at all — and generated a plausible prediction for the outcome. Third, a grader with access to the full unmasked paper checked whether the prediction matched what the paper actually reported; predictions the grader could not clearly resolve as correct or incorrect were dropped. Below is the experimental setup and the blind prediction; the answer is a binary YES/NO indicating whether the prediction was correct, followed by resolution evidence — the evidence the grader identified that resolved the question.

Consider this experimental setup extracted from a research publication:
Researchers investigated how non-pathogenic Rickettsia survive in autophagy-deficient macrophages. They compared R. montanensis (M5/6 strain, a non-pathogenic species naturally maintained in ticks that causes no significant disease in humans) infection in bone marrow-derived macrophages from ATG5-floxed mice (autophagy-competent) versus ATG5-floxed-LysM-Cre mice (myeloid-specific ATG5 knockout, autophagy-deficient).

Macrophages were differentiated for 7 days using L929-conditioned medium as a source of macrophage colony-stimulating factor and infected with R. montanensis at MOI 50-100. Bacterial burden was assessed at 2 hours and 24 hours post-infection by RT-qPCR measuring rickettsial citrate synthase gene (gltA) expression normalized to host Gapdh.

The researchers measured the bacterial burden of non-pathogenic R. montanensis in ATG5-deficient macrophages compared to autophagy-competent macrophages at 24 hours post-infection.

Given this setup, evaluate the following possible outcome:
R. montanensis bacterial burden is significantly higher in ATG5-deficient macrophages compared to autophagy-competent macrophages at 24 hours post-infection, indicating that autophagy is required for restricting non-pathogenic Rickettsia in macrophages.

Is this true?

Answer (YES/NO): NO